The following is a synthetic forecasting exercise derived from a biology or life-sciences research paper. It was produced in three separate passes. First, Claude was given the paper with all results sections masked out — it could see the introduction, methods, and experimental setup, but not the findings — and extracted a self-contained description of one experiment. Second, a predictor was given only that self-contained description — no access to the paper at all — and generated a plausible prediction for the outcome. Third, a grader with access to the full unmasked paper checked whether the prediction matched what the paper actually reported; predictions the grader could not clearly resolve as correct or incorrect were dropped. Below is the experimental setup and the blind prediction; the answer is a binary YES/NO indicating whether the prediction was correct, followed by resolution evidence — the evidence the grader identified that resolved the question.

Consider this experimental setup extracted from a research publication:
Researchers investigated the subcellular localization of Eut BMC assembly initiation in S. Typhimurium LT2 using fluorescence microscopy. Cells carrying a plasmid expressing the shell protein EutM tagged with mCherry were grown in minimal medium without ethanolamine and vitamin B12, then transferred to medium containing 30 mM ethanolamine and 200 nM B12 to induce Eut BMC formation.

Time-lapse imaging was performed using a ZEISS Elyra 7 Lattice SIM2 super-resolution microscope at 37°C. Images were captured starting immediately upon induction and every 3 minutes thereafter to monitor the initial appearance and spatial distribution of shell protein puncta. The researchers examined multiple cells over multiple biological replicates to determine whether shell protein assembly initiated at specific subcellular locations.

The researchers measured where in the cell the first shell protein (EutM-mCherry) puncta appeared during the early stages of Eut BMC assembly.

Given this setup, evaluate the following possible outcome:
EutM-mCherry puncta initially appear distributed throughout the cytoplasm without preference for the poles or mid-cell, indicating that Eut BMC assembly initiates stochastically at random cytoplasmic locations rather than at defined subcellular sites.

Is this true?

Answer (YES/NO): NO